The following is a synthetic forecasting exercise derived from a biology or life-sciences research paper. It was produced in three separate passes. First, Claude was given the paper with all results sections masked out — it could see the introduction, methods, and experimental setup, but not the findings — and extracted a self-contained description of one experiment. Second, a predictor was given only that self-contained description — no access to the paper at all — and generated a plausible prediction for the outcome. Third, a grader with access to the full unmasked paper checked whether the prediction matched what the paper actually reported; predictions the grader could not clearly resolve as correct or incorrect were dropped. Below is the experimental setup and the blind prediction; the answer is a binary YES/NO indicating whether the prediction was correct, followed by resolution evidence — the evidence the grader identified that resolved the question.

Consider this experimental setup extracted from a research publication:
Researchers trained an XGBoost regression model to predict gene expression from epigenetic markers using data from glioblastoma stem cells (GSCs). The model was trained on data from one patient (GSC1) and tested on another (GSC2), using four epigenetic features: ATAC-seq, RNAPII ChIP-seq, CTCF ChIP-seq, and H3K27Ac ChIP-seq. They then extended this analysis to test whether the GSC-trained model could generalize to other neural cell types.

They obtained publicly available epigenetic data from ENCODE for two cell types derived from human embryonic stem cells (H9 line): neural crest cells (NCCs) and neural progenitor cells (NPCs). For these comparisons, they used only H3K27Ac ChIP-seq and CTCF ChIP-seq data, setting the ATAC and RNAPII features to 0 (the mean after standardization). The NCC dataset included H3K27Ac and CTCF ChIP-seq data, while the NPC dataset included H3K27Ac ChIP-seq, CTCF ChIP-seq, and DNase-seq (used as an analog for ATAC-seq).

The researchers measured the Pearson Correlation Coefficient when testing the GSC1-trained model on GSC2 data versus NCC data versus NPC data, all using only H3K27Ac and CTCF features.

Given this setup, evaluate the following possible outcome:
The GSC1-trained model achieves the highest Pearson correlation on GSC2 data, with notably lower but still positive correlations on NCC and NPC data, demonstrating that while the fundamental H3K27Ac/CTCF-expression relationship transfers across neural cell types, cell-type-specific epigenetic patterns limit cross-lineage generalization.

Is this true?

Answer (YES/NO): YES